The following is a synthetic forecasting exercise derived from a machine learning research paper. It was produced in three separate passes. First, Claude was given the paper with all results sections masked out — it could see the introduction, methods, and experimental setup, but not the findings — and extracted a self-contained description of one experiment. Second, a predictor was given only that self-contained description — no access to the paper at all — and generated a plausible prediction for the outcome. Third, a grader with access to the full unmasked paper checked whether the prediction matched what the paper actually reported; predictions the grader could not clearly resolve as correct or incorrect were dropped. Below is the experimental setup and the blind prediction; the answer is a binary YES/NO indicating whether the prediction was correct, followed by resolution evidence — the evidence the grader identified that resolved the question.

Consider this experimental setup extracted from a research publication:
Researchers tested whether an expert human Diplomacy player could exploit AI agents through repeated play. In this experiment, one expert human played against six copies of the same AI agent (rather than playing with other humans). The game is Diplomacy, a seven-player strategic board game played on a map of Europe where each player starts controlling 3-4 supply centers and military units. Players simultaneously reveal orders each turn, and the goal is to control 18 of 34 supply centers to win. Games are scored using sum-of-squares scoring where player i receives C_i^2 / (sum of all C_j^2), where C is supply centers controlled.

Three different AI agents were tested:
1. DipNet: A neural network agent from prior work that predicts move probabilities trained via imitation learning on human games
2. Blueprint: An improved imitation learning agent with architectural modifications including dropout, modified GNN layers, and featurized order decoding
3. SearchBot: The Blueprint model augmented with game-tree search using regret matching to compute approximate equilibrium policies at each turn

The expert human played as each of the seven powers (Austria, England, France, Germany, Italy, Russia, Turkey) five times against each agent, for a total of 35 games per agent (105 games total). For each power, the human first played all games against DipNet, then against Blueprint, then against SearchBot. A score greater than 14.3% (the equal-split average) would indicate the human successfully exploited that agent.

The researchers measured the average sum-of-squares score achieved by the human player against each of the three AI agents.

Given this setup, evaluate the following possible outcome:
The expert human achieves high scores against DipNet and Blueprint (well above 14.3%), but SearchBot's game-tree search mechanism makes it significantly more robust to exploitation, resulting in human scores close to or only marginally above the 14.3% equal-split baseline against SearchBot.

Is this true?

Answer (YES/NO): NO